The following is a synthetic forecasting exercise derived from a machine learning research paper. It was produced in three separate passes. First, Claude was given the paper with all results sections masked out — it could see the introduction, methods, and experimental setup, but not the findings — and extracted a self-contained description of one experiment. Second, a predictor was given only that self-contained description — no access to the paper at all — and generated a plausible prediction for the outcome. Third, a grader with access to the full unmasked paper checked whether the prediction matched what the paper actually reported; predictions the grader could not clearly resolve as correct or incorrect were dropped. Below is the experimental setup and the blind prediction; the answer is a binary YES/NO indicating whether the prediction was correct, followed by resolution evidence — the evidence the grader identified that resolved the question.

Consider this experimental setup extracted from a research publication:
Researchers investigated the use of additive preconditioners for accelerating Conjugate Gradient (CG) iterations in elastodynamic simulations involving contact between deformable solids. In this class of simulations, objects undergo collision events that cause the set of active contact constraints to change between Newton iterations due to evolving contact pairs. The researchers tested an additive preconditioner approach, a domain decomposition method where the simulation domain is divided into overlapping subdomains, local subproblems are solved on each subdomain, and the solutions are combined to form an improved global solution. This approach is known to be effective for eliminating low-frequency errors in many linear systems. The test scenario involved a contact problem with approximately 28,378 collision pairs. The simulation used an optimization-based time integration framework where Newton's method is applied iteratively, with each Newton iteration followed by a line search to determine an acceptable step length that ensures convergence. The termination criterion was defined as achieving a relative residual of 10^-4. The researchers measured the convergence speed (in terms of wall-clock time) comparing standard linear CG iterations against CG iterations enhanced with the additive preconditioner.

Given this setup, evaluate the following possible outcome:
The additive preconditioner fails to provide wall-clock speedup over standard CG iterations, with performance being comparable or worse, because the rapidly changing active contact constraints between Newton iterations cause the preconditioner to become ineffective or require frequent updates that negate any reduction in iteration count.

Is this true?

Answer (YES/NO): YES